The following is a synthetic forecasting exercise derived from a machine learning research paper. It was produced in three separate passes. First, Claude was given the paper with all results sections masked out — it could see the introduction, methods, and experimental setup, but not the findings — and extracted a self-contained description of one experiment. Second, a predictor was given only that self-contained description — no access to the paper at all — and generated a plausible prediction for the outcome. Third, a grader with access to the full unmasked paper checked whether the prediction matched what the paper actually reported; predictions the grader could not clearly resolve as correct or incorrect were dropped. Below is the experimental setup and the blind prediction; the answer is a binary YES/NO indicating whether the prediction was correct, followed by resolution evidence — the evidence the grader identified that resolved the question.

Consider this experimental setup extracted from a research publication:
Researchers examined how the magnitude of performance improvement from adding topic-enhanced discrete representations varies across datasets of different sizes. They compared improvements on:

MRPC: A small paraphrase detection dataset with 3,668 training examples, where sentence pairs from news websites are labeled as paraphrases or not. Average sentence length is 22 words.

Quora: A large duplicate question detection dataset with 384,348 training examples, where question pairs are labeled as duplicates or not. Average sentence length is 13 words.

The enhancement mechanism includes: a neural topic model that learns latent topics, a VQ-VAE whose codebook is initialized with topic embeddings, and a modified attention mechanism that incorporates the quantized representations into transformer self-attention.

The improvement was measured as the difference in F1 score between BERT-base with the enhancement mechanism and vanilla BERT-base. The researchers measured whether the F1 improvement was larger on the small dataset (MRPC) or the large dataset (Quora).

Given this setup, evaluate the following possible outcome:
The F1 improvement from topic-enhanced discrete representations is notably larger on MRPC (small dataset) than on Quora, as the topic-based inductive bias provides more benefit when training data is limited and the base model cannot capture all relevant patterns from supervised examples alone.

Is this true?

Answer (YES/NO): YES